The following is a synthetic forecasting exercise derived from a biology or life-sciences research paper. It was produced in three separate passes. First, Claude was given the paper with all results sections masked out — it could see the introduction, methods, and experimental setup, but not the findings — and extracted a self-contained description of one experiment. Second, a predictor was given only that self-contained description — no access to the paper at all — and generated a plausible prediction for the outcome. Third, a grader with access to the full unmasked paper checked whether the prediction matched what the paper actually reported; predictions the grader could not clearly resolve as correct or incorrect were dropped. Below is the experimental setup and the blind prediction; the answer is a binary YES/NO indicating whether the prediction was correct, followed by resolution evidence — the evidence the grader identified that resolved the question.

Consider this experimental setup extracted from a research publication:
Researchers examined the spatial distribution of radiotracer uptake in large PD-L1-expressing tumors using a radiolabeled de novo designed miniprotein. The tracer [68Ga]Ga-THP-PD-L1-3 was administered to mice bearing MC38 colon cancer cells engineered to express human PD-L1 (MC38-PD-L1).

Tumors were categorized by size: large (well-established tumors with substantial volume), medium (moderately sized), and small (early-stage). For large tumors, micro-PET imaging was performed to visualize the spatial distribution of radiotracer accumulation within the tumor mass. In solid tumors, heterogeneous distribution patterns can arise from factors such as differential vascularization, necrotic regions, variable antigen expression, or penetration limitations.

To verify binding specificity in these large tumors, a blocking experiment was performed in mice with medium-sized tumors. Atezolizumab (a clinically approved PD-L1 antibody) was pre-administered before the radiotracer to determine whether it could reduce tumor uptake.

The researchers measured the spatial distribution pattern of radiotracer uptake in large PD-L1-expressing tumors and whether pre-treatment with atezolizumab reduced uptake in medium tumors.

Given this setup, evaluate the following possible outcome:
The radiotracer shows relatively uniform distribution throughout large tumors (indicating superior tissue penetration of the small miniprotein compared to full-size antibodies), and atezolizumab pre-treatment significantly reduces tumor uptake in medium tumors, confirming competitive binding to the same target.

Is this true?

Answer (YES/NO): NO